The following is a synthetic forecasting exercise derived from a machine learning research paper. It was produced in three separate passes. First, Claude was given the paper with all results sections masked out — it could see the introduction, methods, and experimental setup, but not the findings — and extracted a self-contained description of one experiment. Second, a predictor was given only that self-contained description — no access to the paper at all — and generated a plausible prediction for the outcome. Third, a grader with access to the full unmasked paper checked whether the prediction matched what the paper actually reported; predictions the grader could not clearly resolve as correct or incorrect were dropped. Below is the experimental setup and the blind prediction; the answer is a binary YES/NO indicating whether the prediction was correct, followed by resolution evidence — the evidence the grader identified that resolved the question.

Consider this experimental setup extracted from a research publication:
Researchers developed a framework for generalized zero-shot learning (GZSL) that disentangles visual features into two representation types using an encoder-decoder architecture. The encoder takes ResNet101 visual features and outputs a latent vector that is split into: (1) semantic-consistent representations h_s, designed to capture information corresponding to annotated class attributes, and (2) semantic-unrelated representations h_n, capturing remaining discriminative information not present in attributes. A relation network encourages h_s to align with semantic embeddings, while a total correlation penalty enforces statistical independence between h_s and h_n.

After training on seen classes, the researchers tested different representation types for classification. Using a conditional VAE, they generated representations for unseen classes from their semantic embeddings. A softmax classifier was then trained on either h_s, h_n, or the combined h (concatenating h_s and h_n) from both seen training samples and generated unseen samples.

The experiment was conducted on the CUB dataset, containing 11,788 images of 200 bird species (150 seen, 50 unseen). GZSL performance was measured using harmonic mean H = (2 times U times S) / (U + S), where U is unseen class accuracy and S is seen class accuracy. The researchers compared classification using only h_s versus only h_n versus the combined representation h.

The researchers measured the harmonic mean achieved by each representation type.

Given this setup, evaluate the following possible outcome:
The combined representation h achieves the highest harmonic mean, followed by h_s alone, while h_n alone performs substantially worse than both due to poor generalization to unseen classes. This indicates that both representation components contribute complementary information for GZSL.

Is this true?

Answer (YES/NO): NO